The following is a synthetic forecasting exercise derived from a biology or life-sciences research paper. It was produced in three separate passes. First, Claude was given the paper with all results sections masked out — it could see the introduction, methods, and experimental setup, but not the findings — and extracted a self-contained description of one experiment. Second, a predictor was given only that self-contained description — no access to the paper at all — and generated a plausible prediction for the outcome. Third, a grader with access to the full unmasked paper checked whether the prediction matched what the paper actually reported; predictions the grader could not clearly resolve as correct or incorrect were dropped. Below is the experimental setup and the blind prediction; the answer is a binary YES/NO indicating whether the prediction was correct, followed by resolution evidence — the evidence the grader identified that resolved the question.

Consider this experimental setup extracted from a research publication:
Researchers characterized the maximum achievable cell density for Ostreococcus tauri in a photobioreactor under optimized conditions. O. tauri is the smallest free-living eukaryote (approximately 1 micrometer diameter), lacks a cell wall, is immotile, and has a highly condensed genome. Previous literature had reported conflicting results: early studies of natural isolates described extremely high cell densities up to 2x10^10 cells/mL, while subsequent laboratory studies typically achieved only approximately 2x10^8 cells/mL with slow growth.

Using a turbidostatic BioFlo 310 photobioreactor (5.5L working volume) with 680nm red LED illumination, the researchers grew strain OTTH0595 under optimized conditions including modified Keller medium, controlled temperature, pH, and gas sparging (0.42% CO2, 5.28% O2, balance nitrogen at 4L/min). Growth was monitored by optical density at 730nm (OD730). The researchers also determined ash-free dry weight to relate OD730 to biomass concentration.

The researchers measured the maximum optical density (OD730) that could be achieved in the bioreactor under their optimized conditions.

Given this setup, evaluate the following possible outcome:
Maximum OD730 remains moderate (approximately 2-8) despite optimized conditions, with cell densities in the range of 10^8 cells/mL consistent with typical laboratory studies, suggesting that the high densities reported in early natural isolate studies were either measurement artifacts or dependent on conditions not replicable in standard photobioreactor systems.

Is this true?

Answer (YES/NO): NO